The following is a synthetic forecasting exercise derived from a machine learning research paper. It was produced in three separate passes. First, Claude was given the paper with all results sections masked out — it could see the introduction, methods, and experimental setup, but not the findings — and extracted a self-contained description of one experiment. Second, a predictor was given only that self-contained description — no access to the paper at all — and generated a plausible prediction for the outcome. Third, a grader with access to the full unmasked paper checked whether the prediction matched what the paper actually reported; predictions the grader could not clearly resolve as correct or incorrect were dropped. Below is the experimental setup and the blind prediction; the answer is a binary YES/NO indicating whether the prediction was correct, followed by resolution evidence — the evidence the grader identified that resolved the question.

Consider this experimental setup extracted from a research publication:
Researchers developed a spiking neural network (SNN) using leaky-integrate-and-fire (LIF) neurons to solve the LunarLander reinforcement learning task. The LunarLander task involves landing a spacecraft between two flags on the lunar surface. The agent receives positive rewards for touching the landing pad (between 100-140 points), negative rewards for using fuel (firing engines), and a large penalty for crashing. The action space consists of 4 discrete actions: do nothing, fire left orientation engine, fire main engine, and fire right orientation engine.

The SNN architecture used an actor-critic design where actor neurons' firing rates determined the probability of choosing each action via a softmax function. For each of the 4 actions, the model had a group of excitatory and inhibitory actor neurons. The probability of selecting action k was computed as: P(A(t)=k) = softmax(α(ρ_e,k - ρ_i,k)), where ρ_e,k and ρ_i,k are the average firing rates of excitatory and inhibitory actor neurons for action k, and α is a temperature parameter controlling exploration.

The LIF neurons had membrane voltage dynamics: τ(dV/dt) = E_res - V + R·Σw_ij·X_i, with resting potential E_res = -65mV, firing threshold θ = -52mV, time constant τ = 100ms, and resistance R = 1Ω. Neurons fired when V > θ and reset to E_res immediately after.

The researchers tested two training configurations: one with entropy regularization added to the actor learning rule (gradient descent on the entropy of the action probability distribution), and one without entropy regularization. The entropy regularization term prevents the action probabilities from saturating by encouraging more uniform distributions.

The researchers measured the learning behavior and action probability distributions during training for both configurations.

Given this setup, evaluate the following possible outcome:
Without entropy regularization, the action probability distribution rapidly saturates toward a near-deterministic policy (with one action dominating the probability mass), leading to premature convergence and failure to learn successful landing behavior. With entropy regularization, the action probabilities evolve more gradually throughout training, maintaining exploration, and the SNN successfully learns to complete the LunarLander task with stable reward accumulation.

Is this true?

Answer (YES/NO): NO